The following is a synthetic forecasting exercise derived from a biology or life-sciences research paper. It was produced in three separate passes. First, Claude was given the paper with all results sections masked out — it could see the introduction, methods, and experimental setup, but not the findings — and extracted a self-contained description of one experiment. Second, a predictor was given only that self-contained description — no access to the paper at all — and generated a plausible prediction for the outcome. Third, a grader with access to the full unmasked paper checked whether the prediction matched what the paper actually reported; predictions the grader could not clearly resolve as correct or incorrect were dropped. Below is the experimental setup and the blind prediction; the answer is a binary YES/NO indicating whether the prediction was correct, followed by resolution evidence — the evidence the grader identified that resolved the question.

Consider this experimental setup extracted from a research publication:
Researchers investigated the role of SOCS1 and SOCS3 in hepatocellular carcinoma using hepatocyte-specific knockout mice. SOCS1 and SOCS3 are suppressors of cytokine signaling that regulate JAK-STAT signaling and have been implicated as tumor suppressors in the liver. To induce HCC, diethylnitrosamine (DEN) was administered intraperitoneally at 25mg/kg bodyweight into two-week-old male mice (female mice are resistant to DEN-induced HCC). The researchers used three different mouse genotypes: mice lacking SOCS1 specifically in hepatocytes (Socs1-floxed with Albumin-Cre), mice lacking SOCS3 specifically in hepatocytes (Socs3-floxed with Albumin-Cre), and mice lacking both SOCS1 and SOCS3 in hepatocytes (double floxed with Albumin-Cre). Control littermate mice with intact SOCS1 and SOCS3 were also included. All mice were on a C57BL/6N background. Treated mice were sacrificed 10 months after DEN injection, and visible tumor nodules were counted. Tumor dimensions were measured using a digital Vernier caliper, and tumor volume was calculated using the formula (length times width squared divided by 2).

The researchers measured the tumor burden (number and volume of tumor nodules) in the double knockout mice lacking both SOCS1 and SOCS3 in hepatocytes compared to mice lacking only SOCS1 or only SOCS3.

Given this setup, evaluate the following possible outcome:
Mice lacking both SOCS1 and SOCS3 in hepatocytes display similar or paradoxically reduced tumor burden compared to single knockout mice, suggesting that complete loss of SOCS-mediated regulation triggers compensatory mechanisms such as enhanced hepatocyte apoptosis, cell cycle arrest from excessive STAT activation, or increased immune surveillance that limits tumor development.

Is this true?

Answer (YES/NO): YES